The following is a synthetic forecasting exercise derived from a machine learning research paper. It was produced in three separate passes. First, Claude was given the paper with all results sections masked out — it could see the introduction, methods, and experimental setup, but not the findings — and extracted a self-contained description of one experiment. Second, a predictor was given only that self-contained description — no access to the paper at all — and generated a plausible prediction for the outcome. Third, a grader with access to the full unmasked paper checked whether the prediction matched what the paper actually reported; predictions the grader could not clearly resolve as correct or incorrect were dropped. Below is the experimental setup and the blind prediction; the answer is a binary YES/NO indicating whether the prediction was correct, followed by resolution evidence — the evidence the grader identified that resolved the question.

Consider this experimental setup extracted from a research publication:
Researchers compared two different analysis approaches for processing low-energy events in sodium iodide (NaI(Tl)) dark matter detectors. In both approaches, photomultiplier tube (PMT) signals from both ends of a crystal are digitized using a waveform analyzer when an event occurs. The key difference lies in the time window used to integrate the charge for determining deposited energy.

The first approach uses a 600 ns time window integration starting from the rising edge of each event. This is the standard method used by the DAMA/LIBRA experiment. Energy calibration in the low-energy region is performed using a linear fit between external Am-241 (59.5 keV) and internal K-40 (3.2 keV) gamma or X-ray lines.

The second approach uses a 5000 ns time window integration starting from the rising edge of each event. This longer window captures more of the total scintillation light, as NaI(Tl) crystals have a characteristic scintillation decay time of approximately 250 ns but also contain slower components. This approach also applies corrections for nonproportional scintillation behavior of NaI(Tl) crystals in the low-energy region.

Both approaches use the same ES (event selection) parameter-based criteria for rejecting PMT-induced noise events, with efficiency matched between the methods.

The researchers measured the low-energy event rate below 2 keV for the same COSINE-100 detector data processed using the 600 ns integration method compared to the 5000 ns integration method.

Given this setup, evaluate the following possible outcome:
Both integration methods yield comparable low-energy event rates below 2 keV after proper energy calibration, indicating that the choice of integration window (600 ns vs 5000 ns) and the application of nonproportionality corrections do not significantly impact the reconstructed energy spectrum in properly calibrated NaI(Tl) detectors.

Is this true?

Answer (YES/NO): NO